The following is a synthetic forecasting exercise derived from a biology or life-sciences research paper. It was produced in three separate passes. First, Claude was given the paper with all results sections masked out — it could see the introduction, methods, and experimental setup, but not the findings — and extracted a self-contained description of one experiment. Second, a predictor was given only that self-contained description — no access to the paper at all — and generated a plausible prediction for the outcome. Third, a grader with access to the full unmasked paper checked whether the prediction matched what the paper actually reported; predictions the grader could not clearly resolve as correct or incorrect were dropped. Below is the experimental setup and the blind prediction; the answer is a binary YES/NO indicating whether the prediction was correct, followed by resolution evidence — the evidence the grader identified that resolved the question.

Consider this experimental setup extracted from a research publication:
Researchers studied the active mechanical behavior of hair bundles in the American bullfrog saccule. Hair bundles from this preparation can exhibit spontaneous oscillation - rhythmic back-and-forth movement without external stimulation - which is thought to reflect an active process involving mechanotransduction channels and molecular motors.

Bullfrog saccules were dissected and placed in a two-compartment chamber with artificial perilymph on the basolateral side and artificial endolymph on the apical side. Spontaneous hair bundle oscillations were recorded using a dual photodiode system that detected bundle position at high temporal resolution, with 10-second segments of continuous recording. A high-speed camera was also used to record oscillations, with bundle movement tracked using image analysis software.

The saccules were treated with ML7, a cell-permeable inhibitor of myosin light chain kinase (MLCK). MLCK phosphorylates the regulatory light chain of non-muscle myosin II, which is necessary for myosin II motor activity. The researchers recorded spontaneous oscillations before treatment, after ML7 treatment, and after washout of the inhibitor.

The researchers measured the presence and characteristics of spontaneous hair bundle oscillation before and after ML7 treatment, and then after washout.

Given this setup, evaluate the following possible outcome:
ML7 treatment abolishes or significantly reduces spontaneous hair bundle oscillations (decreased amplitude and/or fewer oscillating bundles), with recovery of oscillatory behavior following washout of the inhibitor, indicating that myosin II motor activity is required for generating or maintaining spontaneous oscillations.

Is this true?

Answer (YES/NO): NO